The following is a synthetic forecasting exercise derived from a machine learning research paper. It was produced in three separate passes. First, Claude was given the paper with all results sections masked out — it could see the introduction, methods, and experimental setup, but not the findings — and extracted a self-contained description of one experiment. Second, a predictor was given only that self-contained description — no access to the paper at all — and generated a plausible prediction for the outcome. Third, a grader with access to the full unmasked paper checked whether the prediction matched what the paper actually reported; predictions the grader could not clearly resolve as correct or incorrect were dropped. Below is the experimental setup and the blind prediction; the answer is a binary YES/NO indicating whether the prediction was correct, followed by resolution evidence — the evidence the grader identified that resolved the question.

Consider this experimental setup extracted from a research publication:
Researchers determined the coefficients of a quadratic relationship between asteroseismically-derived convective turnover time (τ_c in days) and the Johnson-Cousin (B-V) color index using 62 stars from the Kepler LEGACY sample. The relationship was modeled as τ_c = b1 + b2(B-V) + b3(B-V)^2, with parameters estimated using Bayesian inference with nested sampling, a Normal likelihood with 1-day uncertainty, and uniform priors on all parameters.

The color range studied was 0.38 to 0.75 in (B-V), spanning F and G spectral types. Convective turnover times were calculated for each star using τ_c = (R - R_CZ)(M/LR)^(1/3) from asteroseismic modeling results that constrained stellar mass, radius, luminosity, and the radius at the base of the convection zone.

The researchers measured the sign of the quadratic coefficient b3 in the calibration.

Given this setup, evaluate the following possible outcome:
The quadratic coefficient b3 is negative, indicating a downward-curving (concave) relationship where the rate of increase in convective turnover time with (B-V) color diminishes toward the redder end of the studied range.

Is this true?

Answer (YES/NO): YES